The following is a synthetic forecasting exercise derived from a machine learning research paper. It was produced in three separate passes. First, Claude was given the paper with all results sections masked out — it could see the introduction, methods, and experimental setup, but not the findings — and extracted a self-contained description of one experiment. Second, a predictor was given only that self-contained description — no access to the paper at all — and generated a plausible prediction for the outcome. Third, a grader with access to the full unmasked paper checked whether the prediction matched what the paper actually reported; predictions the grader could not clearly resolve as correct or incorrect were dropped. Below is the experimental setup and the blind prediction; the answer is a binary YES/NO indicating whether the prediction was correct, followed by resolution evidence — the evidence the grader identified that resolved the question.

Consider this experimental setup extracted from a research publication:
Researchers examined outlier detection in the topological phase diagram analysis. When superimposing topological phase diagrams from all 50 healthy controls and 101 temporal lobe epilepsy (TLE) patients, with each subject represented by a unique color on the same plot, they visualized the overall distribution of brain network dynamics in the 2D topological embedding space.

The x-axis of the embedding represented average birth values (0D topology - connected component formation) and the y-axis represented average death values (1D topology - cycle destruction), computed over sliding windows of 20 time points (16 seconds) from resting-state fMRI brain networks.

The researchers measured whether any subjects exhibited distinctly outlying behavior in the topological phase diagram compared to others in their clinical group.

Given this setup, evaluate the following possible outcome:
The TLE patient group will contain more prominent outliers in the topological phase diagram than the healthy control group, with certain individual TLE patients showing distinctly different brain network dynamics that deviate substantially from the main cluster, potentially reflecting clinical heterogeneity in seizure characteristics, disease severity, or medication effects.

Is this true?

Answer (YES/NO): NO